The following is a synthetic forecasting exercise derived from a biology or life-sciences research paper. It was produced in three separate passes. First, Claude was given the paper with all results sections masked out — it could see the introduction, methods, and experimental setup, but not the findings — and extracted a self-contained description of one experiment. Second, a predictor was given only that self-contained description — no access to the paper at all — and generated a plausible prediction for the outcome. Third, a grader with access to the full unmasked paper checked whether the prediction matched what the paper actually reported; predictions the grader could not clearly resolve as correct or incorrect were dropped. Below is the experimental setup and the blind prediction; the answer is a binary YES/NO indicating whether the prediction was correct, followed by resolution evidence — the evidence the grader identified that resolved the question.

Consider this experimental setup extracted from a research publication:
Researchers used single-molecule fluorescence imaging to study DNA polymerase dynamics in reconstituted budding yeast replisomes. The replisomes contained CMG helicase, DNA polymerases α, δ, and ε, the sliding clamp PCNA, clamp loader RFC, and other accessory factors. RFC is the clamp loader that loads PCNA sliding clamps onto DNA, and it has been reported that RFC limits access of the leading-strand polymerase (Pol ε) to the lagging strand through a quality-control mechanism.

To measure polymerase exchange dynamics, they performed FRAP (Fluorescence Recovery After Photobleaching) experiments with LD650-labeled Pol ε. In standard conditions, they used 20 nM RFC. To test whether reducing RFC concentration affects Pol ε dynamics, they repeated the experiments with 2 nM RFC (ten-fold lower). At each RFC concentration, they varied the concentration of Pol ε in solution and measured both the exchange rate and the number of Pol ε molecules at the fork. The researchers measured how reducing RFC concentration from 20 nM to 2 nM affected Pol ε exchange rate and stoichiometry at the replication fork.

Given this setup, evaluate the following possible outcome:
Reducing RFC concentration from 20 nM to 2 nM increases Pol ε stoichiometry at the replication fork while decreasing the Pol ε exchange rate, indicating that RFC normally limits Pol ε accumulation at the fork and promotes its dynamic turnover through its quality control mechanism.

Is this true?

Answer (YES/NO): NO